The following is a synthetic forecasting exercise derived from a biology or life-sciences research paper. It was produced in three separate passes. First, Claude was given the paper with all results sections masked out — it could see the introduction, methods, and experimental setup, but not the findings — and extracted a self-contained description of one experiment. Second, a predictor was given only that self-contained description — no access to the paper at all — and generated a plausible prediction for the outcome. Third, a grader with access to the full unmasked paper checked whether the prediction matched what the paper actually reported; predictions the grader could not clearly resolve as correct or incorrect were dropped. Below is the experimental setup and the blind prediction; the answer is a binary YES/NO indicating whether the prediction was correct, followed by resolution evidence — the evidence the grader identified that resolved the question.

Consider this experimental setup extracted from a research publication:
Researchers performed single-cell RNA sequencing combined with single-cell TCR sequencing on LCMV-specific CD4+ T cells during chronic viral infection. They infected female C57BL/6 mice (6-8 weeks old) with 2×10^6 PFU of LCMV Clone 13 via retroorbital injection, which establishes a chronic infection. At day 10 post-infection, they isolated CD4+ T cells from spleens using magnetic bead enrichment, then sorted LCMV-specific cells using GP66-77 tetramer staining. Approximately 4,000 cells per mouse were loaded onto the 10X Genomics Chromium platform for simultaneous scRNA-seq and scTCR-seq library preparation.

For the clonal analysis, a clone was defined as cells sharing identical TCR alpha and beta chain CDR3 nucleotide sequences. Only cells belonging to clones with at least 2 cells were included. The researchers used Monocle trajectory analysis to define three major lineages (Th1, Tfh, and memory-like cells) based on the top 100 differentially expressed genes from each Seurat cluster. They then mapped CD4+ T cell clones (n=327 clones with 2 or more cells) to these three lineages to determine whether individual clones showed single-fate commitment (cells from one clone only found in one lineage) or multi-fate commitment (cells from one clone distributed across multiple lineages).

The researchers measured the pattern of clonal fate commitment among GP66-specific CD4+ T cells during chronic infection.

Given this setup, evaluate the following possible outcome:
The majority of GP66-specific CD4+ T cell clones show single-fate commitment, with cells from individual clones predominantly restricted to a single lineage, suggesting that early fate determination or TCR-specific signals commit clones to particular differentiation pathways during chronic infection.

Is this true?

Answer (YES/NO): NO